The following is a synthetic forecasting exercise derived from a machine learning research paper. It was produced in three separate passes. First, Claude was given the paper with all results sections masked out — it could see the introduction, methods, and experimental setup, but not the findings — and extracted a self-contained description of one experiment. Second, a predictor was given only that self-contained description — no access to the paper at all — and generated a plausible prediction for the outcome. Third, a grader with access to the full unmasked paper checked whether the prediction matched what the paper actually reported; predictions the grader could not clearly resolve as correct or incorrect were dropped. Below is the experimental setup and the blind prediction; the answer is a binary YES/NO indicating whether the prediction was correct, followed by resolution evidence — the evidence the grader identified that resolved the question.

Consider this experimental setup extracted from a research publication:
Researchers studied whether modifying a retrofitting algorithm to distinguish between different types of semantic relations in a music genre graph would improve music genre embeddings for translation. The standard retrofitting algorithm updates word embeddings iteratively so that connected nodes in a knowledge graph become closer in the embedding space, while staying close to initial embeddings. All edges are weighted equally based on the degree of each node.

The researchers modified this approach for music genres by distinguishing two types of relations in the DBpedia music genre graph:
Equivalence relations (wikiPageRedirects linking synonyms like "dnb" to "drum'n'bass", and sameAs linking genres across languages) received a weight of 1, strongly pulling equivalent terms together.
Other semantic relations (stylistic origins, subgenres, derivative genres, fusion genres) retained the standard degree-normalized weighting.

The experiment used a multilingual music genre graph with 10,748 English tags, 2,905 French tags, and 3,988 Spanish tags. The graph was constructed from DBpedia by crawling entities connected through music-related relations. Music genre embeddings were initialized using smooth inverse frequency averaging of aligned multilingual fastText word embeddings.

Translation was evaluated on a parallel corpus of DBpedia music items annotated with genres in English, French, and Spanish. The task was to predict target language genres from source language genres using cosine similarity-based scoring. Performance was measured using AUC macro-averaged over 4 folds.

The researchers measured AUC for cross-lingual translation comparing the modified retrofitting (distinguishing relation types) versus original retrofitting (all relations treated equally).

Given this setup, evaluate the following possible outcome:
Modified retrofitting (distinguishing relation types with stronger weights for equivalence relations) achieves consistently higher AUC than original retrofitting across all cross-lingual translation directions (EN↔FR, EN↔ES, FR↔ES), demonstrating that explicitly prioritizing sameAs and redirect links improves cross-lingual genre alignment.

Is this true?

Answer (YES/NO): YES